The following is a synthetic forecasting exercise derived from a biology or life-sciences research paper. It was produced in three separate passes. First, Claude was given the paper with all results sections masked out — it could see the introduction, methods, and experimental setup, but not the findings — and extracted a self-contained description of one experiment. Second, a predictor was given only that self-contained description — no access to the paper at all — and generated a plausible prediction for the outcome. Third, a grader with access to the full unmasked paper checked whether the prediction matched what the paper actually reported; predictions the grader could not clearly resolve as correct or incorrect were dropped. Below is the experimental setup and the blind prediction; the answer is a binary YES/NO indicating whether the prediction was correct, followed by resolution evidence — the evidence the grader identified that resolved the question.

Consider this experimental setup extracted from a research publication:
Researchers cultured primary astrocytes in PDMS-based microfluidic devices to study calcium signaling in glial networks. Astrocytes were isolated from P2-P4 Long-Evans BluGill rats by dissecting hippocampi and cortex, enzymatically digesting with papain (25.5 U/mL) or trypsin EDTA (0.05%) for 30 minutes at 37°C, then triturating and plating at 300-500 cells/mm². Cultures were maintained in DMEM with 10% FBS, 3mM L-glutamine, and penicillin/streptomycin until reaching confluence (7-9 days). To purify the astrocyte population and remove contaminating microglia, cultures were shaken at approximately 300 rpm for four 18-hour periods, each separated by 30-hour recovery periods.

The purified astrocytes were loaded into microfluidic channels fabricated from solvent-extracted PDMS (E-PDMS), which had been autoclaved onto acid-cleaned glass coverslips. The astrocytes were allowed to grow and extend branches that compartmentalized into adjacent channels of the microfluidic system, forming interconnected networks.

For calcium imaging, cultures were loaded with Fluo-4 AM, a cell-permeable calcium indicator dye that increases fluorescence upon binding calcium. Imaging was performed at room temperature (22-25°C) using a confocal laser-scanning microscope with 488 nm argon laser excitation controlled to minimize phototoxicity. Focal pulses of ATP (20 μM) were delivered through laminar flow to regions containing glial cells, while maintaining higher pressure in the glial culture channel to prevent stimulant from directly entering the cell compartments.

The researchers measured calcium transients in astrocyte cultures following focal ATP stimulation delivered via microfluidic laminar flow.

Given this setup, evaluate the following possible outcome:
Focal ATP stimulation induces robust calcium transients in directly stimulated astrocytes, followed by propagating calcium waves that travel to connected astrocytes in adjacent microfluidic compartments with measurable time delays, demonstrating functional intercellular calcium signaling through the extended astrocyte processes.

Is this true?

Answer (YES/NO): YES